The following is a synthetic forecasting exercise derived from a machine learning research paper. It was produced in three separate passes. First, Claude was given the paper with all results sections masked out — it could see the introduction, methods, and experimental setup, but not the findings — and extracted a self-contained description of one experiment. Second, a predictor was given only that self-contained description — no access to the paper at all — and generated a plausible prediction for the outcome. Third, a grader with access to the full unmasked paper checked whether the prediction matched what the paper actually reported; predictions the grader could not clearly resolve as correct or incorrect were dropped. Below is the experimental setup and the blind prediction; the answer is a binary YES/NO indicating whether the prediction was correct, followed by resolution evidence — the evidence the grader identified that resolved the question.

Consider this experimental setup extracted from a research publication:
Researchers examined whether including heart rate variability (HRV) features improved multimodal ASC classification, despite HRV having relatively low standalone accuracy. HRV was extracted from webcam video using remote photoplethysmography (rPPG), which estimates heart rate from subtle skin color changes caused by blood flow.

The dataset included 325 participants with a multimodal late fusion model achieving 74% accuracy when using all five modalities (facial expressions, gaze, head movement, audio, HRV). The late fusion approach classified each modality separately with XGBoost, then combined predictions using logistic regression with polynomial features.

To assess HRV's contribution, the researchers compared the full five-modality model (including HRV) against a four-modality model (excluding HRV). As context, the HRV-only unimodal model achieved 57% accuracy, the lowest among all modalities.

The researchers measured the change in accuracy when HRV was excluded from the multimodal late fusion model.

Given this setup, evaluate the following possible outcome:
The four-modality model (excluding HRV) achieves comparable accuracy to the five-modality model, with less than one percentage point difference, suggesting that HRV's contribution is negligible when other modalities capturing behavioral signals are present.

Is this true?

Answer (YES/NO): NO